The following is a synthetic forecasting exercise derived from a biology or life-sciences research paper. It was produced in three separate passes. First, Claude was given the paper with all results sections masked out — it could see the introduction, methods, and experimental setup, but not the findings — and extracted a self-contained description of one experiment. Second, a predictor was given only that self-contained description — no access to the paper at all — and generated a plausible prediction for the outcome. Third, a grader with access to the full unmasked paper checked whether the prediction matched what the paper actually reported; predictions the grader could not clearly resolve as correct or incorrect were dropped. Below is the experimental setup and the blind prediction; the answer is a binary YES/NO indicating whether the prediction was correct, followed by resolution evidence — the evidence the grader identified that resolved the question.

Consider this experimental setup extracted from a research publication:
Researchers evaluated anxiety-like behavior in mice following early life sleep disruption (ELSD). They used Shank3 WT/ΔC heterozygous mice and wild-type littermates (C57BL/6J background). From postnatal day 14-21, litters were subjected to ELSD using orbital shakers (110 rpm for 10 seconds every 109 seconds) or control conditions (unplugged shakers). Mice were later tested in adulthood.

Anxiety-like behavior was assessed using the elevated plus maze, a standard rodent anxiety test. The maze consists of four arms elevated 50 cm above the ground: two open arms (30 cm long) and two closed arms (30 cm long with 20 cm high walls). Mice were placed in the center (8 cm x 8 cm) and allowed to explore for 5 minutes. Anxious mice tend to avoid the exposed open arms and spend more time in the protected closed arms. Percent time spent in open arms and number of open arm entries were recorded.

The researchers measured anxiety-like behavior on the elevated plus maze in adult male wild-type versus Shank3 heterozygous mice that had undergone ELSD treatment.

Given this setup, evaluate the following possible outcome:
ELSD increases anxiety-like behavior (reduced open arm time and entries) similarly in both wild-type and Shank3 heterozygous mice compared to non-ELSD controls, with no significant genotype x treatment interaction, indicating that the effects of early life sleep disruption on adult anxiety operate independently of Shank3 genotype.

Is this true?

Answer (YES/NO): NO